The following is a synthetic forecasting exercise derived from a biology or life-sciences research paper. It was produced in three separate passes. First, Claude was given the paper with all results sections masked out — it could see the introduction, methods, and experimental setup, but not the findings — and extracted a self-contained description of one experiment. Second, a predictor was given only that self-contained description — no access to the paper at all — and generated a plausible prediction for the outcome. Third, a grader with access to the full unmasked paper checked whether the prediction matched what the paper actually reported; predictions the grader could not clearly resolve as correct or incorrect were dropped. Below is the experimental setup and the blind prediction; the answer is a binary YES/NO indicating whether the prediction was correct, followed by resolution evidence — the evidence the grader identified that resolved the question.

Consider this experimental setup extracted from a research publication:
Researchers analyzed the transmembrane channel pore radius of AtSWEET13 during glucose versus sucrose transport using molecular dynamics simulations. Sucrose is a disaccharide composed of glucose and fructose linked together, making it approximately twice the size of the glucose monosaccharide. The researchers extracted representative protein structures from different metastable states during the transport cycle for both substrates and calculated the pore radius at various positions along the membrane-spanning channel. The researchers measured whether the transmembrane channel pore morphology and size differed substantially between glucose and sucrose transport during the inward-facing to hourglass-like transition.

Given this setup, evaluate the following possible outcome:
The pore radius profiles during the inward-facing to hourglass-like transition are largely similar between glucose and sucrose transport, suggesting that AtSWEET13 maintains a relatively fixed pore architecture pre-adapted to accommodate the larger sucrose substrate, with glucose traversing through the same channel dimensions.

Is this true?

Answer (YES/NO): YES